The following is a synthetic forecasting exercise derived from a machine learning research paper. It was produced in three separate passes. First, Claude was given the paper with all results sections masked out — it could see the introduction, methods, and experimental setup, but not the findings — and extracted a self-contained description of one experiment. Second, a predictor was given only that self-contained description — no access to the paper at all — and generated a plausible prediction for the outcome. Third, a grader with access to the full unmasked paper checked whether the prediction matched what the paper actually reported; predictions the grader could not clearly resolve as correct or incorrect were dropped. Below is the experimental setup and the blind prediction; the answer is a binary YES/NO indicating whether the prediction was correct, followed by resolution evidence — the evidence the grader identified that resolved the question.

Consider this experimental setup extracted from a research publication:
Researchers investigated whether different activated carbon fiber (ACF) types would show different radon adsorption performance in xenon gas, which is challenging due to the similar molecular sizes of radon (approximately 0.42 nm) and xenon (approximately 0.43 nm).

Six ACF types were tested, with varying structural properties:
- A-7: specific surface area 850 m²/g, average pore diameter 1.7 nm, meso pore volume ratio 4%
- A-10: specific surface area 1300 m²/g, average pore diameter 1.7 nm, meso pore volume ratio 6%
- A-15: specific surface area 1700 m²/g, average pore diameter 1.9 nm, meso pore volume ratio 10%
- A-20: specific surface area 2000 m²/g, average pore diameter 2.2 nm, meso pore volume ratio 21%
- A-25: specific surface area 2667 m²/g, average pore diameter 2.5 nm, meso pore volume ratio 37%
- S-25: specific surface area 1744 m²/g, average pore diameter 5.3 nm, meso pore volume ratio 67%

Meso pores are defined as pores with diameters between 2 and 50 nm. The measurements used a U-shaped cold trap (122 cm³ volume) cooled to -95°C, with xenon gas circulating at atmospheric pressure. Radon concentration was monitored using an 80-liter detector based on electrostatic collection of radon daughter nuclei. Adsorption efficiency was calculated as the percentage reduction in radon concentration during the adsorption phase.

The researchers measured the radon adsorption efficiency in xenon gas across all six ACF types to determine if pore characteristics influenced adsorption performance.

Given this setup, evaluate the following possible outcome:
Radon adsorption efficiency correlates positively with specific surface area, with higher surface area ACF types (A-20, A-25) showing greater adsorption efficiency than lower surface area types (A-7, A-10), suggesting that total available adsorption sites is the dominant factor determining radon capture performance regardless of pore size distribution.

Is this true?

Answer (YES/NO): NO